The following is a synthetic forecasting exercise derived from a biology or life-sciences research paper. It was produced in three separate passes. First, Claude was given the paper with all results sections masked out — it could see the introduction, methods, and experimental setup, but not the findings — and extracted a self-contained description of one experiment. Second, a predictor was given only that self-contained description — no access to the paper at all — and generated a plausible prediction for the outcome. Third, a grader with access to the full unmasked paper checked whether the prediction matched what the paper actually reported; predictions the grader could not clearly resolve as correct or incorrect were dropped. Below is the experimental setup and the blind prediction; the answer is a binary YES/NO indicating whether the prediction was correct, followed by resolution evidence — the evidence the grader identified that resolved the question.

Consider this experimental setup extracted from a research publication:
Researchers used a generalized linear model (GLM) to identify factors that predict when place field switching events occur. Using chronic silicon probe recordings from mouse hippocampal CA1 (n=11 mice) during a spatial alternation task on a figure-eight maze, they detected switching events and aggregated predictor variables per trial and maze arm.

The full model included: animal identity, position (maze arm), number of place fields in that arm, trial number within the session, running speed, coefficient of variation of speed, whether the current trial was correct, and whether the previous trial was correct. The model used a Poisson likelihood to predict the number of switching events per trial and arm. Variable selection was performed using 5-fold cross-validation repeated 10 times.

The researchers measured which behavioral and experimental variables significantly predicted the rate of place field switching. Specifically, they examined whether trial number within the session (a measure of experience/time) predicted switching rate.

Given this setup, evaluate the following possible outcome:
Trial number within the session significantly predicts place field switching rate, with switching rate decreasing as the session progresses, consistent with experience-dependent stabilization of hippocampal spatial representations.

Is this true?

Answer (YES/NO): YES